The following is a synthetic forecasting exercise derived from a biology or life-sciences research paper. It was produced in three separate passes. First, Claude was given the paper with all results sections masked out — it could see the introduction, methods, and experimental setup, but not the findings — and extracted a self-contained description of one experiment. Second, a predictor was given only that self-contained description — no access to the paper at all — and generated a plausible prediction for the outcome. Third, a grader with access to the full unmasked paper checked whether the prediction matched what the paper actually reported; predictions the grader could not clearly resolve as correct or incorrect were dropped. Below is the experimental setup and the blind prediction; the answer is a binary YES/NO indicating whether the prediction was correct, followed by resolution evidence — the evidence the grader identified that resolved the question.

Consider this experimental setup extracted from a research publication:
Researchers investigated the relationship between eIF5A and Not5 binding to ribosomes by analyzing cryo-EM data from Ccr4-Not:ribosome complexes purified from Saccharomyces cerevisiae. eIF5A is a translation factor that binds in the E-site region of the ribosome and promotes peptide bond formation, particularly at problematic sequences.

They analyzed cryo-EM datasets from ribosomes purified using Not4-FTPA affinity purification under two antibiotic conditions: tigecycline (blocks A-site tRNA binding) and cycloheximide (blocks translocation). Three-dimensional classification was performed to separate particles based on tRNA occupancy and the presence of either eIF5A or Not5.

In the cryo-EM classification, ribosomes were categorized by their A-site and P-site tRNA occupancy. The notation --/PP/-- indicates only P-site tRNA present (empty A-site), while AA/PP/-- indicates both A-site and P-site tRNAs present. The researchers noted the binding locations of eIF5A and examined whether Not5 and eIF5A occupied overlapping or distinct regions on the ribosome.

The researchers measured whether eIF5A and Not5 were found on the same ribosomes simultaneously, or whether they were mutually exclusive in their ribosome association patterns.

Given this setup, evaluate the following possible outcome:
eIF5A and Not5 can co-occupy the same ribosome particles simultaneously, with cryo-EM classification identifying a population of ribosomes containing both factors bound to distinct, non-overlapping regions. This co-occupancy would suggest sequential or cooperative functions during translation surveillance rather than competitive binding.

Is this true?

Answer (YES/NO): NO